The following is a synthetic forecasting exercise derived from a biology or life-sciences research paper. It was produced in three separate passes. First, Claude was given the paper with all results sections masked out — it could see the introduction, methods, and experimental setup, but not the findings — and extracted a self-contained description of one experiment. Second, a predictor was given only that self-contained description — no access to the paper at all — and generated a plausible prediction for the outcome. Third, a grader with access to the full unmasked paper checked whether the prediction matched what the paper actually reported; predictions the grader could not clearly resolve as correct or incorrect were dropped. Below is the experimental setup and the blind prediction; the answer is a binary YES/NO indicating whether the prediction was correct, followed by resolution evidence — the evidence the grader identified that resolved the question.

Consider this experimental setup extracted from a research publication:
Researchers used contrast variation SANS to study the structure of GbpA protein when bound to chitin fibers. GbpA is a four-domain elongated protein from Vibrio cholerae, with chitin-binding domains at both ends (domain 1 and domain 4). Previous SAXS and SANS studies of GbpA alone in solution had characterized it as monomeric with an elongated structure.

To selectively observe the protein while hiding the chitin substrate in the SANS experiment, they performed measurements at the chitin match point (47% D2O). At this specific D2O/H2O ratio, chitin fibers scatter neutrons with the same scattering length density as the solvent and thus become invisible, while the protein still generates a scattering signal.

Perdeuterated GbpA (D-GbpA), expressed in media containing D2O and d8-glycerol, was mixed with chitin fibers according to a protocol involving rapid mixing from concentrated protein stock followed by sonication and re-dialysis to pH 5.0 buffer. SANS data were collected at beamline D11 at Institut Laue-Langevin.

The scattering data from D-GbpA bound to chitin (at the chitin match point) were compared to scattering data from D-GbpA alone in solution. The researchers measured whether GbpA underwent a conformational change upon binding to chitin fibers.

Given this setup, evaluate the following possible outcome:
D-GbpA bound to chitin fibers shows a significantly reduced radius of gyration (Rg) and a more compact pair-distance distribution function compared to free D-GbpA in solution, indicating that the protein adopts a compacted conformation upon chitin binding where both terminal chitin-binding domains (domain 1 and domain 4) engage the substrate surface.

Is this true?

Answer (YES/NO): NO